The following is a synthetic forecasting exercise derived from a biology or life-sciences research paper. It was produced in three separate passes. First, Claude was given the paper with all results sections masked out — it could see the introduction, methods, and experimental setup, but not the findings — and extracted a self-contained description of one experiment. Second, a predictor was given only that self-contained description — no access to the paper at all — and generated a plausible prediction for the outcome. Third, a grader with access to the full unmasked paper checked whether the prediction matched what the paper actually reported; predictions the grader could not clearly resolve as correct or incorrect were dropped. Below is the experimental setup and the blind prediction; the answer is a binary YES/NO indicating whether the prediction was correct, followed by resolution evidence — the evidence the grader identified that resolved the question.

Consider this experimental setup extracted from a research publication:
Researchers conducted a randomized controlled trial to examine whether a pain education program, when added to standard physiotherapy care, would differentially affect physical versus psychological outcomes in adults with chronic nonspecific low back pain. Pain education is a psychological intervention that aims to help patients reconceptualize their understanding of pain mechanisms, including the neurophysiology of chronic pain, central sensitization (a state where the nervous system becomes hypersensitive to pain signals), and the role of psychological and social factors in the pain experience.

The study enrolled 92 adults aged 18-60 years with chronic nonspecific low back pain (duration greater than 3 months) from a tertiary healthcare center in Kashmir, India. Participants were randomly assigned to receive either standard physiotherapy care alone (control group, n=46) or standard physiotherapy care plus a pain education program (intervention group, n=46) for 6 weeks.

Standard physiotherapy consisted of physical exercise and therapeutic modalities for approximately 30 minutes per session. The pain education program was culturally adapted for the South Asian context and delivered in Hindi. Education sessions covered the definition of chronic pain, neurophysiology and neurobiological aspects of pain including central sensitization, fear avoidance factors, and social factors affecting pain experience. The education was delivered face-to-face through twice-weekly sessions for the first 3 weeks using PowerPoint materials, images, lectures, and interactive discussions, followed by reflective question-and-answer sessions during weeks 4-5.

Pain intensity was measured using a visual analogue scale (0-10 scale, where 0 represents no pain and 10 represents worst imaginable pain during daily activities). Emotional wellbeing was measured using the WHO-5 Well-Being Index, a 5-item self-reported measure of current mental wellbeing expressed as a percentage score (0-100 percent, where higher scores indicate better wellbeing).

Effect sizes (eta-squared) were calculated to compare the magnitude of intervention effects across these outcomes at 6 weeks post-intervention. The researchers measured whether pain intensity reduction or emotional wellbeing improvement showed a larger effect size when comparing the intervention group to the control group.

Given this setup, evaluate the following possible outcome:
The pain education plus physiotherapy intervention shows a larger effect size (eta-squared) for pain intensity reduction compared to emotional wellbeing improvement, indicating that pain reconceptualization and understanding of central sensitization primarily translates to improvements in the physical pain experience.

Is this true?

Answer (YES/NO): YES